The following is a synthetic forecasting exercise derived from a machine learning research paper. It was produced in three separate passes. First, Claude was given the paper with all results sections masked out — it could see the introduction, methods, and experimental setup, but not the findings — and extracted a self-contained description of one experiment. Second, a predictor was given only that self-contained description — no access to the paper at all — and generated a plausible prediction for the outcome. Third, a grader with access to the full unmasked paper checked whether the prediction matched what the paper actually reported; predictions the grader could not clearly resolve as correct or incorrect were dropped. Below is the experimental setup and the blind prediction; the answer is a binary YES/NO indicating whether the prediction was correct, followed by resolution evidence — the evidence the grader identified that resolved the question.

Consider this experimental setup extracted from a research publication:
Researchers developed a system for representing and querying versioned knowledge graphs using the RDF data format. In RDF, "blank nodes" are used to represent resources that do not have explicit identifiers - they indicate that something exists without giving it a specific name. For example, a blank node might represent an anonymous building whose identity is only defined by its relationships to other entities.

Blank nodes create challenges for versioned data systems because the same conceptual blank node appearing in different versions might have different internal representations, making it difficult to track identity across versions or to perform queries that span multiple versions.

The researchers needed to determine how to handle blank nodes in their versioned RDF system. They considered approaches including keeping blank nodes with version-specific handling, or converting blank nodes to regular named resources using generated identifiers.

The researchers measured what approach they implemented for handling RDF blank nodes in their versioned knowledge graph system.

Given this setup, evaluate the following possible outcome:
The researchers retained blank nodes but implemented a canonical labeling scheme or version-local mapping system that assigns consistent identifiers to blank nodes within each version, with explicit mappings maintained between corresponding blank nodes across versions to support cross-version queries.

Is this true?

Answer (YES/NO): NO